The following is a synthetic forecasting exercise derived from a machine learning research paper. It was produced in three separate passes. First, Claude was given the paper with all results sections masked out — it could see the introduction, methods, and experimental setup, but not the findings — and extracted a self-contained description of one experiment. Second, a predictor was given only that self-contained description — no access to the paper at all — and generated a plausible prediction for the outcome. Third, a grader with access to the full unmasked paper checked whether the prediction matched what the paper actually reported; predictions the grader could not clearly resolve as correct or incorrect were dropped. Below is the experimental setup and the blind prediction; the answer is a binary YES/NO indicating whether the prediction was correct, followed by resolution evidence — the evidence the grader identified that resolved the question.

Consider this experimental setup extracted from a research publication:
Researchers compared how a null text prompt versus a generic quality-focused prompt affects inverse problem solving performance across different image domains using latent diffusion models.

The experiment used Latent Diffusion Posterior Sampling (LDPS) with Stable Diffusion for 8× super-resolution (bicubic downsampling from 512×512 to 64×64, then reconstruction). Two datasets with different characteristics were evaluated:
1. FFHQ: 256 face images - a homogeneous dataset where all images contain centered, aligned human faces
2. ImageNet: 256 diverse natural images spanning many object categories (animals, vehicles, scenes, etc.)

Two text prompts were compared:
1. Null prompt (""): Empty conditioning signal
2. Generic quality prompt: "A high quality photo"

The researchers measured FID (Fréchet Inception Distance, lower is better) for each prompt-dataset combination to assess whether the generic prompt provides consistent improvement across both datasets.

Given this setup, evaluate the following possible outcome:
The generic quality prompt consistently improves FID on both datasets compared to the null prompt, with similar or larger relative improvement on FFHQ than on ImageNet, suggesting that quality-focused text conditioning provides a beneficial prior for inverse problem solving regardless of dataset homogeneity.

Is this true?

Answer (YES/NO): NO